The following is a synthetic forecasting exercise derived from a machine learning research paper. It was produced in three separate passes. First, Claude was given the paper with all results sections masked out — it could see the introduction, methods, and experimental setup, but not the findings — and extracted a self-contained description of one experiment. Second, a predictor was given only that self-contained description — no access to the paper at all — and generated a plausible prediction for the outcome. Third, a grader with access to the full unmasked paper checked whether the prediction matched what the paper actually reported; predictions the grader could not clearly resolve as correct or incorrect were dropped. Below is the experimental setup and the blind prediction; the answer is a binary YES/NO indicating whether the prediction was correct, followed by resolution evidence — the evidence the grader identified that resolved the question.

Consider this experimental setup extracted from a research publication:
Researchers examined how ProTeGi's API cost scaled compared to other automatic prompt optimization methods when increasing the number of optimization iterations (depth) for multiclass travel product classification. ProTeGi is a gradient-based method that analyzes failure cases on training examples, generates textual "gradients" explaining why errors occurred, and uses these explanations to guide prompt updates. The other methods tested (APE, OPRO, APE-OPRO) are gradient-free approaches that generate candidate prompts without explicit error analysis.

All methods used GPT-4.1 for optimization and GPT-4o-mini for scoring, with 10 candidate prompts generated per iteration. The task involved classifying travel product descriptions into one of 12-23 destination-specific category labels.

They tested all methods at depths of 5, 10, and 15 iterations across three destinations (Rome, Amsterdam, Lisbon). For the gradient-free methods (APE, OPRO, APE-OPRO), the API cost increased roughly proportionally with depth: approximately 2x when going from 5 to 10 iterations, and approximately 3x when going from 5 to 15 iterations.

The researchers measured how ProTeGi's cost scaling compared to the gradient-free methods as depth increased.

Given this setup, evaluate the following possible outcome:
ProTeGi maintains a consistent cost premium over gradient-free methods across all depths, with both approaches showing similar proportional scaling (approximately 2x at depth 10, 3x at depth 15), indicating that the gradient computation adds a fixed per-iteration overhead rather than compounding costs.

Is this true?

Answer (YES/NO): NO